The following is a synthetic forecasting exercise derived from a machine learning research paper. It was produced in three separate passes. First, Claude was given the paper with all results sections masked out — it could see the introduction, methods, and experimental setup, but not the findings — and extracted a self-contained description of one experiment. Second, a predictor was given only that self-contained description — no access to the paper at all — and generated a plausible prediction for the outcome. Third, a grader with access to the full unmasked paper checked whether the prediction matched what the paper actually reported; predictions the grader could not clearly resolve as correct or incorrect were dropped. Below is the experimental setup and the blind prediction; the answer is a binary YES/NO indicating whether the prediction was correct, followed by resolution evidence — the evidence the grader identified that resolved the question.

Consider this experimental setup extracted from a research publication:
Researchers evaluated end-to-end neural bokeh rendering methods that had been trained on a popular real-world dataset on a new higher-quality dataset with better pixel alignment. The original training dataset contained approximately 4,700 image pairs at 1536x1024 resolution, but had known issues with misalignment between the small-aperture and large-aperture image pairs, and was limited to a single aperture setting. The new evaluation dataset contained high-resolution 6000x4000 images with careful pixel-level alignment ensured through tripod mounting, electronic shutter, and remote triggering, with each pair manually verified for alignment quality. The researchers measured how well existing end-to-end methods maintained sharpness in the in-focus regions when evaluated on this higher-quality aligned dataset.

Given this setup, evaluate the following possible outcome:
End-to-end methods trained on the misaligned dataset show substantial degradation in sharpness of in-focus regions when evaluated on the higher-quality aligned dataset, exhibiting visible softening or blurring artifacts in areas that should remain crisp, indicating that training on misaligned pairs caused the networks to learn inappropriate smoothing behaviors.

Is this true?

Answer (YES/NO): NO